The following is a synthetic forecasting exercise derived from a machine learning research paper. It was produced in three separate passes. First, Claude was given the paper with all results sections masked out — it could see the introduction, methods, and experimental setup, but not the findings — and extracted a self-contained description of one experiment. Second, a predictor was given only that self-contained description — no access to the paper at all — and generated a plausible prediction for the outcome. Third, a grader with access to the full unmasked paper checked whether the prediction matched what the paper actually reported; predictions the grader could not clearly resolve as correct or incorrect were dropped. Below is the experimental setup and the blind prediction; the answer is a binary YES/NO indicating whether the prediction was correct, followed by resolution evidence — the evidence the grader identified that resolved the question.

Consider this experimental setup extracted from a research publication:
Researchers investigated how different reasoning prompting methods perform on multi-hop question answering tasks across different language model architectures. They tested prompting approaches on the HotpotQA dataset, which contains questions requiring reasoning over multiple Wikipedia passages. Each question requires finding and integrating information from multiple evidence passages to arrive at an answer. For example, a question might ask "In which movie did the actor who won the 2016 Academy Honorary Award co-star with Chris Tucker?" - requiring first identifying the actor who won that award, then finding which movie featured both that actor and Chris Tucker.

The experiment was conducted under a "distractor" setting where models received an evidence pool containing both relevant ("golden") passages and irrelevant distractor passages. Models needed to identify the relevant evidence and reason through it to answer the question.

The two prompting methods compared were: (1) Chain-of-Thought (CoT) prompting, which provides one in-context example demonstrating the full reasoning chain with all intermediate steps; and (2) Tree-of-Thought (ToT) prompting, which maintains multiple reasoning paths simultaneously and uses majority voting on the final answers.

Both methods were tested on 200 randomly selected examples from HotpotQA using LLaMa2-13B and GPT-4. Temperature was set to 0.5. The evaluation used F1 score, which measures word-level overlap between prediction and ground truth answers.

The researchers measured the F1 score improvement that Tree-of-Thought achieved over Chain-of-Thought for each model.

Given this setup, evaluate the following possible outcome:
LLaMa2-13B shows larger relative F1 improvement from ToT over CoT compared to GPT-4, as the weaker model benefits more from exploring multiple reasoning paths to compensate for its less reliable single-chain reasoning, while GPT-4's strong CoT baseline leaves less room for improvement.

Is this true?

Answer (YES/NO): NO